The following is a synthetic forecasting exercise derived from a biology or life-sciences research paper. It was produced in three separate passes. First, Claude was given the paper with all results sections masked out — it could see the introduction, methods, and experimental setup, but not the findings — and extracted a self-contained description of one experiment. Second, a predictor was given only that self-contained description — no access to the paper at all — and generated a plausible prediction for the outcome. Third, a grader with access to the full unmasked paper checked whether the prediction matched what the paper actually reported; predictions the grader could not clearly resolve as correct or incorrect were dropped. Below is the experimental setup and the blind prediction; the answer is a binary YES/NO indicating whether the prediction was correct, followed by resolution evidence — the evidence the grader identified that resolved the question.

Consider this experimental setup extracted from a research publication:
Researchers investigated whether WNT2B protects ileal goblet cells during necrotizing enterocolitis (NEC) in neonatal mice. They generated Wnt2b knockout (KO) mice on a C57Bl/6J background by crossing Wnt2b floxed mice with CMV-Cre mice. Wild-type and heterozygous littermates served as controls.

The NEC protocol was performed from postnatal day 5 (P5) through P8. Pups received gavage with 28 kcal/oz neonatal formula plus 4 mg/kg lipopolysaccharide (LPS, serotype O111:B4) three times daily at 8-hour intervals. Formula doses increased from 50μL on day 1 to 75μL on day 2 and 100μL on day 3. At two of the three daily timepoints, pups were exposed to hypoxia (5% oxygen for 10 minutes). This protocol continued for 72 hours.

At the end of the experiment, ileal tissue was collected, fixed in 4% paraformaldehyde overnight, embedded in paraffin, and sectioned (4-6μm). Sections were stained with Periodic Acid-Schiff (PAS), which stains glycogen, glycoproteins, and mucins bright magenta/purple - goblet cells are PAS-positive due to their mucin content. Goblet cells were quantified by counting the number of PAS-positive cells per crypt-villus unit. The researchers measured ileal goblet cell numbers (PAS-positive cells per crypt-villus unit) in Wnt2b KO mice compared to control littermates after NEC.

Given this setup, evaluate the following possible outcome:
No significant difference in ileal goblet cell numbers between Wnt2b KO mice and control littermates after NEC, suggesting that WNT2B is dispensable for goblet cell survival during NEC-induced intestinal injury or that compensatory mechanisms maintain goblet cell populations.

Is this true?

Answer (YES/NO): NO